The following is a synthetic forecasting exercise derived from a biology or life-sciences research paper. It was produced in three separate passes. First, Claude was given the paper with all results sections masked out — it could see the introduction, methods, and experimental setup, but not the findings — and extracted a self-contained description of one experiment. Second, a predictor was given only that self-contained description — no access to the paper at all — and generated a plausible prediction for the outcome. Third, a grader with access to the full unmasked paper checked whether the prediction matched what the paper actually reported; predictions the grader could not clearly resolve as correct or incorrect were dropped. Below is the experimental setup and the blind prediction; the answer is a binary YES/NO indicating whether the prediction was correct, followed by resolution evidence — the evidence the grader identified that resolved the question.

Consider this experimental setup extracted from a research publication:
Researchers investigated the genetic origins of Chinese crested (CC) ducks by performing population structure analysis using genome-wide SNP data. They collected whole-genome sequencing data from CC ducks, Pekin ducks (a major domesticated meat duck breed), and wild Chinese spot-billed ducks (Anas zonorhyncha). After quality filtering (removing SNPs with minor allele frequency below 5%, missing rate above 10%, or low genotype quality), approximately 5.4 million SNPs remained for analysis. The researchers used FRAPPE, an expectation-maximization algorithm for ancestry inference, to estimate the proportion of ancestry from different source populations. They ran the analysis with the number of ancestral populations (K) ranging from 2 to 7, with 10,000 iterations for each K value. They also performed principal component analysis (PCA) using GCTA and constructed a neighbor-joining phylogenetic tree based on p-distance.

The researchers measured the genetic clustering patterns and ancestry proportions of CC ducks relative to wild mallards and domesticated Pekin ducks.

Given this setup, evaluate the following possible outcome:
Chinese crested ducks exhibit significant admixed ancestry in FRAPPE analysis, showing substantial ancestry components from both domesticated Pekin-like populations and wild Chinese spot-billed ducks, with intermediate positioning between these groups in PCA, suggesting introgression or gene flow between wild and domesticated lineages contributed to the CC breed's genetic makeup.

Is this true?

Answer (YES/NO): NO